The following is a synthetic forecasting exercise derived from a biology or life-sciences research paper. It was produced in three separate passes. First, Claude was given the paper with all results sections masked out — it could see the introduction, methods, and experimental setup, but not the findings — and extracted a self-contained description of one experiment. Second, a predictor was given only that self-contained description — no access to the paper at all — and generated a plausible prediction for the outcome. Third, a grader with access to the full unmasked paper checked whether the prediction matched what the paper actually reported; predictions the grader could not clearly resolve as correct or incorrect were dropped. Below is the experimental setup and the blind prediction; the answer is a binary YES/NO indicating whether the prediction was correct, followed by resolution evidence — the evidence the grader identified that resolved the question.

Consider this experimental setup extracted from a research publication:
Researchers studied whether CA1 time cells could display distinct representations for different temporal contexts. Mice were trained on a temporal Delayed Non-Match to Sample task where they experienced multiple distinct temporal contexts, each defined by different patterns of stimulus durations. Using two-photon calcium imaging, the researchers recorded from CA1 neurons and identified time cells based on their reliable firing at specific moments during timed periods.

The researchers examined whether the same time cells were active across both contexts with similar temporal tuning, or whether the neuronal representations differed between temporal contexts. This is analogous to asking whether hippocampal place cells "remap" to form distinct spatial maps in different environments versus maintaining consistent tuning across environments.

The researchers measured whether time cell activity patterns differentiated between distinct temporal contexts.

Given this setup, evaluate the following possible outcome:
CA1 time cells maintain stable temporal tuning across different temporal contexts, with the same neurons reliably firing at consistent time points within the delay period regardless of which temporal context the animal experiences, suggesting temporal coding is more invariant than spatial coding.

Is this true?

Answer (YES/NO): NO